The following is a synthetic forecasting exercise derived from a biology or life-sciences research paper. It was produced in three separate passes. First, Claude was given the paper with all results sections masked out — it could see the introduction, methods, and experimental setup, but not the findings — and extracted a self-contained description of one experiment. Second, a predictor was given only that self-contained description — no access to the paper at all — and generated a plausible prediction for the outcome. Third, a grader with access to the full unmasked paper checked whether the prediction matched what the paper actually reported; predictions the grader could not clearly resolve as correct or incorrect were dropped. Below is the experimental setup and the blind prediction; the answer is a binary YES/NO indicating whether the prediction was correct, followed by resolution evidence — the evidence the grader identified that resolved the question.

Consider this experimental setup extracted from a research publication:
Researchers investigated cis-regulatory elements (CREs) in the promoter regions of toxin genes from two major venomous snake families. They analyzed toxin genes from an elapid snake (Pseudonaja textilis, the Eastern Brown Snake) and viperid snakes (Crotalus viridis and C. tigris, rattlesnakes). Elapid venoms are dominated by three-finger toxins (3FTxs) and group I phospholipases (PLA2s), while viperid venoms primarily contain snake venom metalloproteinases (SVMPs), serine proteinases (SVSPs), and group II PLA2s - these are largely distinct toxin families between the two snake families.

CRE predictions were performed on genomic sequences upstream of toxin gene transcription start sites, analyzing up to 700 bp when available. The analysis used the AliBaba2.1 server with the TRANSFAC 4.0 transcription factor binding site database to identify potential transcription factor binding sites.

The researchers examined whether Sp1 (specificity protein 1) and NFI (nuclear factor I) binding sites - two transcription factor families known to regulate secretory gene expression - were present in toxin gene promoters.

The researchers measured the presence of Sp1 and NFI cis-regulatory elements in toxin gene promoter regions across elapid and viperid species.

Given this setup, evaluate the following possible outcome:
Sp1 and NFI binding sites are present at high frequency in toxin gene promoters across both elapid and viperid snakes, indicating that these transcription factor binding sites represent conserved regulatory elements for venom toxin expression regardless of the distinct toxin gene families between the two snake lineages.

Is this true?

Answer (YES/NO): NO